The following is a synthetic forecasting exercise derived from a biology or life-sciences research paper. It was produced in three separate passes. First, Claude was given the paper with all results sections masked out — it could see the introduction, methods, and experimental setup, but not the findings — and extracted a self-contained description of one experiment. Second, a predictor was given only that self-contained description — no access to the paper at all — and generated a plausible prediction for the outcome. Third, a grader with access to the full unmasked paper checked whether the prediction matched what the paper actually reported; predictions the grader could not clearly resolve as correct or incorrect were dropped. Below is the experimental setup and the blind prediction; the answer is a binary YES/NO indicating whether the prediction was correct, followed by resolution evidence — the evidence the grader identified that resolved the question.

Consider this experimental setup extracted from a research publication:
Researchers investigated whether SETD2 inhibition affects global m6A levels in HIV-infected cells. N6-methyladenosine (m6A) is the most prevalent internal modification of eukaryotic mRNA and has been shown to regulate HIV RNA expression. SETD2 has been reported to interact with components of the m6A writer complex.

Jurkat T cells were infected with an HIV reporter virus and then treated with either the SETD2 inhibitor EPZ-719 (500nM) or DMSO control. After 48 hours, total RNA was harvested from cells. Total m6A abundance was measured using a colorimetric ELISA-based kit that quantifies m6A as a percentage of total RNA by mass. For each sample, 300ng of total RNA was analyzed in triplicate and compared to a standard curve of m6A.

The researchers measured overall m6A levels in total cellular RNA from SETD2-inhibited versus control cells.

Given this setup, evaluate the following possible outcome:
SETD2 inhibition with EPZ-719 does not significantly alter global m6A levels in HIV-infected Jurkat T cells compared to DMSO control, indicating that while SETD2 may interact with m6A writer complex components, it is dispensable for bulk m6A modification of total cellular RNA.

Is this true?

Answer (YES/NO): YES